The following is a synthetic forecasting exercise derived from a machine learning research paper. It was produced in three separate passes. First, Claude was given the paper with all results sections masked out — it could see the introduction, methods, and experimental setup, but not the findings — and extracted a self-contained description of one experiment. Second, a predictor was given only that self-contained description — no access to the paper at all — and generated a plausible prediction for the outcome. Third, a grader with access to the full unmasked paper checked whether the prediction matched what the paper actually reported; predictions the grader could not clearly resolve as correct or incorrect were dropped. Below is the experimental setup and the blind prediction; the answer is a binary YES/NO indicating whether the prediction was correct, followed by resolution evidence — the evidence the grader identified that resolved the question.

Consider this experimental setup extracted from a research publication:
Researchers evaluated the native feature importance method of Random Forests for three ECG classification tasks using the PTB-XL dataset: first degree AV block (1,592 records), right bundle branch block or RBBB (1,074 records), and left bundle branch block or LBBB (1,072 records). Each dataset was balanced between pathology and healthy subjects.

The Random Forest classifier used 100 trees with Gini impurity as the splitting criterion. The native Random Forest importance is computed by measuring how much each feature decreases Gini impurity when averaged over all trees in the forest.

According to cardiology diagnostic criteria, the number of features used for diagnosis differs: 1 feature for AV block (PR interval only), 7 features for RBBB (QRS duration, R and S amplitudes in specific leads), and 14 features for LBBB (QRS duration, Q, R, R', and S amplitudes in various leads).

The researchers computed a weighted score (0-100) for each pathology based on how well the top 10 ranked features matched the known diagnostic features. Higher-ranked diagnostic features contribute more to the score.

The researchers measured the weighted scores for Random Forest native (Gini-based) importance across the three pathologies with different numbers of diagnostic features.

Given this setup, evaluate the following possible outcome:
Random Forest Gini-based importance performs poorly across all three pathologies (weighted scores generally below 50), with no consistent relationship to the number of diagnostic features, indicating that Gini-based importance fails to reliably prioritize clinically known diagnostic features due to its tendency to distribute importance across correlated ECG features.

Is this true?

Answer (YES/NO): NO